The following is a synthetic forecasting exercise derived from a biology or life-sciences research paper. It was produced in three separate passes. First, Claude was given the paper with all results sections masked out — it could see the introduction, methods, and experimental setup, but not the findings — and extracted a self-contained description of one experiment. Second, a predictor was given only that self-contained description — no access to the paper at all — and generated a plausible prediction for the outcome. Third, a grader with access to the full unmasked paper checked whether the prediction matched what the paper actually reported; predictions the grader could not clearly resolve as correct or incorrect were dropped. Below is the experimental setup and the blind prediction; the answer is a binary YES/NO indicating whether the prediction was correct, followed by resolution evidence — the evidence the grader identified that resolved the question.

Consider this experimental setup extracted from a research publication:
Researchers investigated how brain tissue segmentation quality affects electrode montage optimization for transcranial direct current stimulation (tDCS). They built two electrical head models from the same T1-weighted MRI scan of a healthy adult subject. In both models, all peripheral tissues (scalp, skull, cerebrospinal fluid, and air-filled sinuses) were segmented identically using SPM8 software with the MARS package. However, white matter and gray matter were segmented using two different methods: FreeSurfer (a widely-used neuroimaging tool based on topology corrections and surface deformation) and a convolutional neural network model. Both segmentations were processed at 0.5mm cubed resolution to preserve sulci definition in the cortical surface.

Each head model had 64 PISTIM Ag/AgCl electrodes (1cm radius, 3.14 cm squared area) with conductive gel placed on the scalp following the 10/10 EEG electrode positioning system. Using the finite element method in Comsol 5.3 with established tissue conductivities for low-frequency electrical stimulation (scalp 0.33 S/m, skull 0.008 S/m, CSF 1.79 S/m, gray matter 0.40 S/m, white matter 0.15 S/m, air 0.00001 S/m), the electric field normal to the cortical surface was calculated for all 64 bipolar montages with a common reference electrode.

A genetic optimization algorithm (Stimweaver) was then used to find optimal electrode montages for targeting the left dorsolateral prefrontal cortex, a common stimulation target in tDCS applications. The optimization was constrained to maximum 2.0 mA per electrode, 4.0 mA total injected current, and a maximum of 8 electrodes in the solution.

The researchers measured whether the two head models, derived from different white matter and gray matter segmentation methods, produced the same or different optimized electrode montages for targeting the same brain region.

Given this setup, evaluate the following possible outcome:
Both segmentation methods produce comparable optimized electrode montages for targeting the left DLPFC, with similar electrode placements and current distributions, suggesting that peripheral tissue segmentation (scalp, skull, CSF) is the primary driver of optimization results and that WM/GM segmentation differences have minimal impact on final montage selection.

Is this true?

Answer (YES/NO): NO